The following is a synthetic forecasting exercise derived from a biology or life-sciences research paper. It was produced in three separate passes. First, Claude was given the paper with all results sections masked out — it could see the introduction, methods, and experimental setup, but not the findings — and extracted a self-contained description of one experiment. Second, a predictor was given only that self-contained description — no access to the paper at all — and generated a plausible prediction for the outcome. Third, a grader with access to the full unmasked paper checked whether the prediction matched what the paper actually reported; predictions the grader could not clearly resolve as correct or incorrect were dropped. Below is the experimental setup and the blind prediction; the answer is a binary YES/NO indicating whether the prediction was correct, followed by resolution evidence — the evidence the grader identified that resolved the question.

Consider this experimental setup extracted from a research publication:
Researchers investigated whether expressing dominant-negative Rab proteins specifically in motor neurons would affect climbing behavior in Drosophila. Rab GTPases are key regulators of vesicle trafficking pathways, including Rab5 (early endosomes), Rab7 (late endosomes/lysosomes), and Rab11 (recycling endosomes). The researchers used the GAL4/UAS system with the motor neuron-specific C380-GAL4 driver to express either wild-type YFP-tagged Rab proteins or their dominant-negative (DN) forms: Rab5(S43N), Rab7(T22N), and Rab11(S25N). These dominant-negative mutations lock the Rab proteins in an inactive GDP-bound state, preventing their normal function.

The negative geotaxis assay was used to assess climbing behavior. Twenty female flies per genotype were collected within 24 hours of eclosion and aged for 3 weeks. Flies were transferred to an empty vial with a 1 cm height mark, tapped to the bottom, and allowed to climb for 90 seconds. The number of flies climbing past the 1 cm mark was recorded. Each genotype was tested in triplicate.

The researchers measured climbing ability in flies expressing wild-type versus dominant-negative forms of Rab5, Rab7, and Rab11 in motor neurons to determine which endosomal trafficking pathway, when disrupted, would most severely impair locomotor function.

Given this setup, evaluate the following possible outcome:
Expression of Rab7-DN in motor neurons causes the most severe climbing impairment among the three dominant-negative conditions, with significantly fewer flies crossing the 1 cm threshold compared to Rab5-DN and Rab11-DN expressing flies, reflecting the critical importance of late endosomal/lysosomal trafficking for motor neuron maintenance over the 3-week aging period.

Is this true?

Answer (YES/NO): NO